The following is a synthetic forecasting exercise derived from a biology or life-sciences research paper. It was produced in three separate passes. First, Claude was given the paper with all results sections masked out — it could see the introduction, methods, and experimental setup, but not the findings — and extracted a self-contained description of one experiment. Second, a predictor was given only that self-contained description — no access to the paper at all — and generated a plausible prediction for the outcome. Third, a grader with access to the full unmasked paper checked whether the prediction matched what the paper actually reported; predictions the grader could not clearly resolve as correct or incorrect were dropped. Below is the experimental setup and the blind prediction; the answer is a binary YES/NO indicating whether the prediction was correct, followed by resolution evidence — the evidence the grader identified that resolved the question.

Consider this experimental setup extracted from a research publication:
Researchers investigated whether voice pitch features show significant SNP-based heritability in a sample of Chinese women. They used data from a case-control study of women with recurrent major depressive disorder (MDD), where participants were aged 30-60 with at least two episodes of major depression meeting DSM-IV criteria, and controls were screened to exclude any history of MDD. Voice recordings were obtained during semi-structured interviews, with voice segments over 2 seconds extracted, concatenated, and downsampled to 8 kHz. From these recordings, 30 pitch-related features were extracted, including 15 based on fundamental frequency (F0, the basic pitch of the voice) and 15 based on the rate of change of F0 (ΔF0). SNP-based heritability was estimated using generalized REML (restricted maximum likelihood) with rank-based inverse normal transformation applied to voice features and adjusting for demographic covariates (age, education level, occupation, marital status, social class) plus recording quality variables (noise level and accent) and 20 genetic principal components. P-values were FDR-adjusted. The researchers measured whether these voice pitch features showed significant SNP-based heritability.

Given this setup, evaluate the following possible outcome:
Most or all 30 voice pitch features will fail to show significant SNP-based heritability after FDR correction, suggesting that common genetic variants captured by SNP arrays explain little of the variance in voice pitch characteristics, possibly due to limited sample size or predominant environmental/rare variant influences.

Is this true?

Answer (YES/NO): NO